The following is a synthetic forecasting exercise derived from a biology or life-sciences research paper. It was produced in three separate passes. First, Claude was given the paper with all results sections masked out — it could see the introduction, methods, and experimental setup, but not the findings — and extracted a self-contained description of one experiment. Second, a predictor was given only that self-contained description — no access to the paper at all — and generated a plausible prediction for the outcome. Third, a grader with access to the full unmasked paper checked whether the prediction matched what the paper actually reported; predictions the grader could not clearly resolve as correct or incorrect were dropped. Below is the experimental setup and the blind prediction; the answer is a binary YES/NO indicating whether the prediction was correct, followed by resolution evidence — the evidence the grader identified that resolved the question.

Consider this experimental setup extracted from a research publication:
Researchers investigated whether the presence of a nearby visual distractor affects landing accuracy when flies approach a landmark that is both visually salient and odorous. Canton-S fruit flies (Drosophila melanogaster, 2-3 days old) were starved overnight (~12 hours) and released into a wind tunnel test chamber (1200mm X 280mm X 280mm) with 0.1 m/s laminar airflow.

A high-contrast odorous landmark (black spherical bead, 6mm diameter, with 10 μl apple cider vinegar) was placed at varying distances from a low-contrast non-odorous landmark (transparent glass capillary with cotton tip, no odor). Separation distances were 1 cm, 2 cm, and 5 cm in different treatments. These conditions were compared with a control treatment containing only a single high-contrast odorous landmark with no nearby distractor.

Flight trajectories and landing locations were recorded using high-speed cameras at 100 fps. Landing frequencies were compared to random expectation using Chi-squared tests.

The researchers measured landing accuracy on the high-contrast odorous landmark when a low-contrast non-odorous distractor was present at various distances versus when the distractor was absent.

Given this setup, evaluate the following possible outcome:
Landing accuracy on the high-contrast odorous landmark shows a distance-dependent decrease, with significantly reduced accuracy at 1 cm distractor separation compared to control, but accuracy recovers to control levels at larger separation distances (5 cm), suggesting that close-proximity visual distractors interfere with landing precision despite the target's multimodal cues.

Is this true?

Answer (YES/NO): NO